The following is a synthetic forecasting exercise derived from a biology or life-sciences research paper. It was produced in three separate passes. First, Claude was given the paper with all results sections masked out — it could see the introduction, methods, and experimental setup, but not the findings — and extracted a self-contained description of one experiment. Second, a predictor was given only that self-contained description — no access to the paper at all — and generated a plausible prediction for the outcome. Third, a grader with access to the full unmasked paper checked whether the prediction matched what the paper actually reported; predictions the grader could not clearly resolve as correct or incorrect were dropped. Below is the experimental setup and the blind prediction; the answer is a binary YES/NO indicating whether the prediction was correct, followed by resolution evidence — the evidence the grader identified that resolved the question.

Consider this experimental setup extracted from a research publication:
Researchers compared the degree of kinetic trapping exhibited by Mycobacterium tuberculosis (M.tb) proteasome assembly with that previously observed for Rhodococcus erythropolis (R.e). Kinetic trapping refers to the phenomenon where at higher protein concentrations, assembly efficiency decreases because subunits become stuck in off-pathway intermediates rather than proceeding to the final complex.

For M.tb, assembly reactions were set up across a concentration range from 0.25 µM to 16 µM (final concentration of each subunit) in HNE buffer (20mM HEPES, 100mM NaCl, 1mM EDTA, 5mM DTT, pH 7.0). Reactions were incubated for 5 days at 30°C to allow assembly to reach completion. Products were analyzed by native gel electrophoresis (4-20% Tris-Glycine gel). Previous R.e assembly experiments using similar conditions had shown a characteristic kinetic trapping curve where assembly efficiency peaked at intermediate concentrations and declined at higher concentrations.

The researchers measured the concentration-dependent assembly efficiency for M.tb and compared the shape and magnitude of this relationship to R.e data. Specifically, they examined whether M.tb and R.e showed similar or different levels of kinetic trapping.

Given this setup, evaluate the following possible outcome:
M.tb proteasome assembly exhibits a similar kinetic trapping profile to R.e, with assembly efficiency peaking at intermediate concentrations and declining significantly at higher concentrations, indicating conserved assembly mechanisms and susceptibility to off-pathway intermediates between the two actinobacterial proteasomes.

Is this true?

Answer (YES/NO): YES